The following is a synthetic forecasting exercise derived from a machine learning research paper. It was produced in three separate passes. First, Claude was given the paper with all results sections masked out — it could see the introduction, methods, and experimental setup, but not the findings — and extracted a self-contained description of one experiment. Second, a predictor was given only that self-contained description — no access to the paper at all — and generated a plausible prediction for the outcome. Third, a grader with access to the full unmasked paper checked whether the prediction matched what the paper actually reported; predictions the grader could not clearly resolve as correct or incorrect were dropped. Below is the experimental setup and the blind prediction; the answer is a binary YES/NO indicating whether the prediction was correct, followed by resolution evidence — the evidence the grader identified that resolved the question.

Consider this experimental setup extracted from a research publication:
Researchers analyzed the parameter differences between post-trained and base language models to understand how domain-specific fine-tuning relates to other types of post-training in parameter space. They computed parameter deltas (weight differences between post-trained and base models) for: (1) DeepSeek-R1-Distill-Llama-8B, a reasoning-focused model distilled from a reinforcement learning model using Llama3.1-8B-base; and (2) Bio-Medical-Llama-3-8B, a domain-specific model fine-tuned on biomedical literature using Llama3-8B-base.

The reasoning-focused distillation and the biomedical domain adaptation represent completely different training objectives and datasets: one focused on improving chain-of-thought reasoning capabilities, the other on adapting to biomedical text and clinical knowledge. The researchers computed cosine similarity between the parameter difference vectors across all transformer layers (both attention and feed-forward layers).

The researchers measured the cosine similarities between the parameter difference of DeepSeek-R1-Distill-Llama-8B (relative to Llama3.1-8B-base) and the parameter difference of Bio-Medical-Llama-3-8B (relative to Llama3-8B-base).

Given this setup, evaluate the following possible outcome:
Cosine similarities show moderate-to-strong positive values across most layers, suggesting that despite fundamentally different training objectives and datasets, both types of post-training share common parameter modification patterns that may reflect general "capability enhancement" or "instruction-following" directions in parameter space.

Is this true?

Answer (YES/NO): NO